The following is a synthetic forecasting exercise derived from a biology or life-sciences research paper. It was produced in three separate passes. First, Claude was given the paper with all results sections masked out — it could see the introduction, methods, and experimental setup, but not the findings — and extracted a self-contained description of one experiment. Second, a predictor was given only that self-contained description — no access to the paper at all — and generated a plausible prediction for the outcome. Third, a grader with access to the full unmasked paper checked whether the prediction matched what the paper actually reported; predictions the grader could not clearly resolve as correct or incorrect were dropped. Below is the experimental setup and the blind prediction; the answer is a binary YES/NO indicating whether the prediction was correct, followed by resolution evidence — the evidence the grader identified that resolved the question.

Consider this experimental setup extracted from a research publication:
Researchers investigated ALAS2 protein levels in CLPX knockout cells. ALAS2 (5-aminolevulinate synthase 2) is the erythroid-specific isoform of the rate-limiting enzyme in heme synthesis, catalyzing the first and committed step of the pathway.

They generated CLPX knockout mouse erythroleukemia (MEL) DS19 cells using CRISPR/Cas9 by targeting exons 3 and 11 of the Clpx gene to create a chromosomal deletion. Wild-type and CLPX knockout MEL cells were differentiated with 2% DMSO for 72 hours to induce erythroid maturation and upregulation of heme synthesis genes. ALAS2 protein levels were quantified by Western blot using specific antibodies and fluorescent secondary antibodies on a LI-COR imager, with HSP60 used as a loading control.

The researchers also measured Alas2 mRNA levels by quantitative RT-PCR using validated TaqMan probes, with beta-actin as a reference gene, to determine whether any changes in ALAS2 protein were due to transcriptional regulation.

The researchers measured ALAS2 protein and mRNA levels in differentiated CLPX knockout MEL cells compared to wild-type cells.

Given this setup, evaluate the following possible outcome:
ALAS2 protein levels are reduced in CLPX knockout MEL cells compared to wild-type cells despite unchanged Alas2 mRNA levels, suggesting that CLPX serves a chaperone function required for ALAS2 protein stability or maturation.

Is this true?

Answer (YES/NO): NO